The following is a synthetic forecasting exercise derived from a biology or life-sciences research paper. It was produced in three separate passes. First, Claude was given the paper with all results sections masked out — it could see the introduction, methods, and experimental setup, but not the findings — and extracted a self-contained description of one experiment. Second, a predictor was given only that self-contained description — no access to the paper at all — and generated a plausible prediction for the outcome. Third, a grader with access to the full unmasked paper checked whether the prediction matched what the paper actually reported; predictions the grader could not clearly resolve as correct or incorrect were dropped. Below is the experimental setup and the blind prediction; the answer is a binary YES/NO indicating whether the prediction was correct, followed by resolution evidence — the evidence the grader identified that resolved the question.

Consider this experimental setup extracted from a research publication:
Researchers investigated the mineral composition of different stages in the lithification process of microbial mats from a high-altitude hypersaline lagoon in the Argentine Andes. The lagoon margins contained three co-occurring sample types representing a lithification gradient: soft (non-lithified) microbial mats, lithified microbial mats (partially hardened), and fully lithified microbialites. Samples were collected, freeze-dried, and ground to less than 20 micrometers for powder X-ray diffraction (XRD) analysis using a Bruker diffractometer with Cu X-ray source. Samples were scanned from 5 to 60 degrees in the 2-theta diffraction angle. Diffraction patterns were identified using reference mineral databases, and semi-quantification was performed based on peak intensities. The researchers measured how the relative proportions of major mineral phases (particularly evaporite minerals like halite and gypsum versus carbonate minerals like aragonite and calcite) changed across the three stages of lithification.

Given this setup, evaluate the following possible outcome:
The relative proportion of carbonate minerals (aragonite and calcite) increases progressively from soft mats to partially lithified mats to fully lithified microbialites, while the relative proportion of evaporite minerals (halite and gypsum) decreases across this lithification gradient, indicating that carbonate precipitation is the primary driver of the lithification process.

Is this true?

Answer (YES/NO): NO